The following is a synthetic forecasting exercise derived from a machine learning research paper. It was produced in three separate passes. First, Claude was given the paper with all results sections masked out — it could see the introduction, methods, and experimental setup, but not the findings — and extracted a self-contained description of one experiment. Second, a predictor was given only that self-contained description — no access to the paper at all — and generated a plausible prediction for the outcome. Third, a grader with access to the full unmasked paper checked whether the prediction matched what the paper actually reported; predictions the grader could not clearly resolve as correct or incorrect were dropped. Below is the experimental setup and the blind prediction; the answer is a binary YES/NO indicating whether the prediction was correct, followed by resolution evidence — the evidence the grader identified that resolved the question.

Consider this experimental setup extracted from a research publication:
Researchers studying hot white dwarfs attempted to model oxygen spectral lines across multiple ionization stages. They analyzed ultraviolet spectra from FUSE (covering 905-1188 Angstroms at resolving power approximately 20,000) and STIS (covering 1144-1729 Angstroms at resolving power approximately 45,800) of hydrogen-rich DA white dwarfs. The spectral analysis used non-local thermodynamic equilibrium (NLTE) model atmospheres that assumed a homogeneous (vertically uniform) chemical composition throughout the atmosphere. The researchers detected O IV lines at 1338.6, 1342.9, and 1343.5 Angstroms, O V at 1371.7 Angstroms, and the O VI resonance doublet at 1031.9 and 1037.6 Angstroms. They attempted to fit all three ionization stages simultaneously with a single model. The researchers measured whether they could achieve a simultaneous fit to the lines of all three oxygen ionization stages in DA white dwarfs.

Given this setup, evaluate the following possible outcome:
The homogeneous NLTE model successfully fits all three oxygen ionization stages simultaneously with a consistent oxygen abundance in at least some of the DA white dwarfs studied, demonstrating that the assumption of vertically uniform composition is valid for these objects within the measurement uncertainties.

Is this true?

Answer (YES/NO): NO